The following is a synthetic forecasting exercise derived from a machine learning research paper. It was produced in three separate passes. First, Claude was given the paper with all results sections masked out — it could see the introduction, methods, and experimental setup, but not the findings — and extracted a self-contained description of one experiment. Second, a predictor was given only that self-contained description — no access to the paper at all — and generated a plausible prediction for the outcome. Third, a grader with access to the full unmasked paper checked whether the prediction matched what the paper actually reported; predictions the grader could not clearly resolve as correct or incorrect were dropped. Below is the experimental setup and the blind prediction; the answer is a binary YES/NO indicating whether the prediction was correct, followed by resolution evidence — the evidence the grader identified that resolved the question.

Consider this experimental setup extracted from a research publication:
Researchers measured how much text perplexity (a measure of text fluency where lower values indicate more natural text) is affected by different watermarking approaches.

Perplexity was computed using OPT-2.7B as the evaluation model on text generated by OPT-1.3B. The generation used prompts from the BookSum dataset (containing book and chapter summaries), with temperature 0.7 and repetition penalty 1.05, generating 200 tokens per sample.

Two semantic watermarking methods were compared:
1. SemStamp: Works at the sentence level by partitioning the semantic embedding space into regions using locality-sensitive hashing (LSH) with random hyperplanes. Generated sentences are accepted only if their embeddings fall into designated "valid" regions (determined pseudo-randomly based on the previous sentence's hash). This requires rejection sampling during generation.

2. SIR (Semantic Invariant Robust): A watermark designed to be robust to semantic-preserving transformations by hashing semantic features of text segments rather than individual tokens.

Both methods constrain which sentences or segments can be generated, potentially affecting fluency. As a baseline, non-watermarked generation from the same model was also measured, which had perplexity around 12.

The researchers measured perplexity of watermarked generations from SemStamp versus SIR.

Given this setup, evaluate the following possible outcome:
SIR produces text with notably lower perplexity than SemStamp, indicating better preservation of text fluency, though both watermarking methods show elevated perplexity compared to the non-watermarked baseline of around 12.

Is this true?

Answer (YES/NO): NO